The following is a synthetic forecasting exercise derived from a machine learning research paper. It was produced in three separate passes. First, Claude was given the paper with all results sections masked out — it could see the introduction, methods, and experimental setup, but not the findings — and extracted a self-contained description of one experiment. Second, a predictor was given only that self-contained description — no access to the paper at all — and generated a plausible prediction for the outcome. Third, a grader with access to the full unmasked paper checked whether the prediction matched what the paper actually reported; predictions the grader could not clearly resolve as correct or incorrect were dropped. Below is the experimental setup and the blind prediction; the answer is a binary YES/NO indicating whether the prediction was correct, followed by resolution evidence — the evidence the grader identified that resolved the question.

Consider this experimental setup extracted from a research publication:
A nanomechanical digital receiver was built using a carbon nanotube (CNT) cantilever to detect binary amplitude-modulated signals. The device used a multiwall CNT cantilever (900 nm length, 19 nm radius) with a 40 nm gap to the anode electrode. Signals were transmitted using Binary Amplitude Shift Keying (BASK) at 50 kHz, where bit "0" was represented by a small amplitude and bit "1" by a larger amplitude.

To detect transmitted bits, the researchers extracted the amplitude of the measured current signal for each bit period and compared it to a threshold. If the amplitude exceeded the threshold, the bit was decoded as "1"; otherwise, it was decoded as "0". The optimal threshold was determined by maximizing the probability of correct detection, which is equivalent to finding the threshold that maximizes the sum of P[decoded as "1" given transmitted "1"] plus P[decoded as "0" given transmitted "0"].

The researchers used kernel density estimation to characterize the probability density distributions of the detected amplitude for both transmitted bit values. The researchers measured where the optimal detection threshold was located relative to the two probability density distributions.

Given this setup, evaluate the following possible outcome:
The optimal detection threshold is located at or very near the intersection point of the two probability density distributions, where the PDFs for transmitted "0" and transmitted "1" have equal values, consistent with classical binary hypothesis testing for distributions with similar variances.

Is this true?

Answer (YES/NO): NO